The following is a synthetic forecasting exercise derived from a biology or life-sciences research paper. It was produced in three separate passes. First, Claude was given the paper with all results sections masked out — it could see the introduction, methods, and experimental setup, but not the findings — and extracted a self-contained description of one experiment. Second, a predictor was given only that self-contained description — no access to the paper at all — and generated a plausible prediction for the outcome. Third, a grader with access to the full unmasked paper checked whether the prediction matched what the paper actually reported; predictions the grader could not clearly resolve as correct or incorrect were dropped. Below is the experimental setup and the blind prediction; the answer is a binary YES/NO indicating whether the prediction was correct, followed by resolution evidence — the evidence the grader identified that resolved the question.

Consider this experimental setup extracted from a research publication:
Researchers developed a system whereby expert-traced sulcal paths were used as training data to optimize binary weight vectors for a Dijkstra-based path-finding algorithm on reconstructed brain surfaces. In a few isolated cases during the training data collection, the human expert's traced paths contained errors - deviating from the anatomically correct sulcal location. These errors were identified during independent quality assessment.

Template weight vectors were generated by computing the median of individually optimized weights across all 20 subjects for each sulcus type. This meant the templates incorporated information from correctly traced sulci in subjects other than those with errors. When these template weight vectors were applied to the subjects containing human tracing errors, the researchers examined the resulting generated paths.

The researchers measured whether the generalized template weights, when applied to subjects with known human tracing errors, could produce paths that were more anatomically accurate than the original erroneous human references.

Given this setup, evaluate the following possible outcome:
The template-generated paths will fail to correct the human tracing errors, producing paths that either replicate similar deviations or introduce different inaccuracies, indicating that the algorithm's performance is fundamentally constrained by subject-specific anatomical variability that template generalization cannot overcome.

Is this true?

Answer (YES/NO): NO